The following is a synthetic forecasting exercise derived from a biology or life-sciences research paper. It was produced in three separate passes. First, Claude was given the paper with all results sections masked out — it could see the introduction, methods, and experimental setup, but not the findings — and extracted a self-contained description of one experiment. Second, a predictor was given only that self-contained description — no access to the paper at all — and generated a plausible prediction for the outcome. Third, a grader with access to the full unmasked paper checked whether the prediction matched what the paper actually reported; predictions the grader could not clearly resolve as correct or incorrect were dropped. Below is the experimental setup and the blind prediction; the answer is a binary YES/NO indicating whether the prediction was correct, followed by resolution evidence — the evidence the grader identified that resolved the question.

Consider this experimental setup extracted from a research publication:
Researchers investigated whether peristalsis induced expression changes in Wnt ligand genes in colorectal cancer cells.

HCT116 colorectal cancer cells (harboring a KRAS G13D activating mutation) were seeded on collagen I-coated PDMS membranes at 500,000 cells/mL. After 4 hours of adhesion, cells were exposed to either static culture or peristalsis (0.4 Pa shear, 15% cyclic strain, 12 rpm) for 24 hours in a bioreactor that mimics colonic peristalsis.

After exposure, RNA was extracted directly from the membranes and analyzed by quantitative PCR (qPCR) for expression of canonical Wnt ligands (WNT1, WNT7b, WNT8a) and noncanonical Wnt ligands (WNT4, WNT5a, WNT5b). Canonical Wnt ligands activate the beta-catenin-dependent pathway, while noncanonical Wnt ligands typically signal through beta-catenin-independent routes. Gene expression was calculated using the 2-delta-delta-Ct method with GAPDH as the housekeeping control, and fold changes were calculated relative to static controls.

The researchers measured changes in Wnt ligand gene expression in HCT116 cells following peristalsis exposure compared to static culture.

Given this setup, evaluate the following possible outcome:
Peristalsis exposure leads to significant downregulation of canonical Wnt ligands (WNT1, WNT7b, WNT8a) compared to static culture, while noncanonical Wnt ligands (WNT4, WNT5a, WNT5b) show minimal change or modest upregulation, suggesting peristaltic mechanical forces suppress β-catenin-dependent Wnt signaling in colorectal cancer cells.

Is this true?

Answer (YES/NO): NO